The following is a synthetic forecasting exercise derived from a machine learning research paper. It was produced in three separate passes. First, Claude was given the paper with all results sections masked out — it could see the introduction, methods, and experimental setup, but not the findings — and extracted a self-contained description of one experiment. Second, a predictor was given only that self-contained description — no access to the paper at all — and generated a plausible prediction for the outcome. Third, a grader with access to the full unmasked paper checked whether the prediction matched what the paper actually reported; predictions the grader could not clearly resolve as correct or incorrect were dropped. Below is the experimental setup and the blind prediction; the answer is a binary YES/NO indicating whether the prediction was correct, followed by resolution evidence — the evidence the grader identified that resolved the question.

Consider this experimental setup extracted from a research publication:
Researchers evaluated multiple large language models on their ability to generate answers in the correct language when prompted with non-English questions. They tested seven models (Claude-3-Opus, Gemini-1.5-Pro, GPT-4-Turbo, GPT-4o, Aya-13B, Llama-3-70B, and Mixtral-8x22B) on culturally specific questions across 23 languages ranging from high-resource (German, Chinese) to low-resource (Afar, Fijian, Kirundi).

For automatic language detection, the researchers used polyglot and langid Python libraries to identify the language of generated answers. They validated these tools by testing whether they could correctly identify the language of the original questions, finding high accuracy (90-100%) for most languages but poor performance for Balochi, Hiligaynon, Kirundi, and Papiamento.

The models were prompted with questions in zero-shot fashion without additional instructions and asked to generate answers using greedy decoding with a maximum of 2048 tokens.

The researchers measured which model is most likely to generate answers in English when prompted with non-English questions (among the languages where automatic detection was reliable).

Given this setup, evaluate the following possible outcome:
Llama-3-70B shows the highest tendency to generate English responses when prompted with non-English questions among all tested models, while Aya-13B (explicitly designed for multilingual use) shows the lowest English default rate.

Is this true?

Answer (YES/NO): NO